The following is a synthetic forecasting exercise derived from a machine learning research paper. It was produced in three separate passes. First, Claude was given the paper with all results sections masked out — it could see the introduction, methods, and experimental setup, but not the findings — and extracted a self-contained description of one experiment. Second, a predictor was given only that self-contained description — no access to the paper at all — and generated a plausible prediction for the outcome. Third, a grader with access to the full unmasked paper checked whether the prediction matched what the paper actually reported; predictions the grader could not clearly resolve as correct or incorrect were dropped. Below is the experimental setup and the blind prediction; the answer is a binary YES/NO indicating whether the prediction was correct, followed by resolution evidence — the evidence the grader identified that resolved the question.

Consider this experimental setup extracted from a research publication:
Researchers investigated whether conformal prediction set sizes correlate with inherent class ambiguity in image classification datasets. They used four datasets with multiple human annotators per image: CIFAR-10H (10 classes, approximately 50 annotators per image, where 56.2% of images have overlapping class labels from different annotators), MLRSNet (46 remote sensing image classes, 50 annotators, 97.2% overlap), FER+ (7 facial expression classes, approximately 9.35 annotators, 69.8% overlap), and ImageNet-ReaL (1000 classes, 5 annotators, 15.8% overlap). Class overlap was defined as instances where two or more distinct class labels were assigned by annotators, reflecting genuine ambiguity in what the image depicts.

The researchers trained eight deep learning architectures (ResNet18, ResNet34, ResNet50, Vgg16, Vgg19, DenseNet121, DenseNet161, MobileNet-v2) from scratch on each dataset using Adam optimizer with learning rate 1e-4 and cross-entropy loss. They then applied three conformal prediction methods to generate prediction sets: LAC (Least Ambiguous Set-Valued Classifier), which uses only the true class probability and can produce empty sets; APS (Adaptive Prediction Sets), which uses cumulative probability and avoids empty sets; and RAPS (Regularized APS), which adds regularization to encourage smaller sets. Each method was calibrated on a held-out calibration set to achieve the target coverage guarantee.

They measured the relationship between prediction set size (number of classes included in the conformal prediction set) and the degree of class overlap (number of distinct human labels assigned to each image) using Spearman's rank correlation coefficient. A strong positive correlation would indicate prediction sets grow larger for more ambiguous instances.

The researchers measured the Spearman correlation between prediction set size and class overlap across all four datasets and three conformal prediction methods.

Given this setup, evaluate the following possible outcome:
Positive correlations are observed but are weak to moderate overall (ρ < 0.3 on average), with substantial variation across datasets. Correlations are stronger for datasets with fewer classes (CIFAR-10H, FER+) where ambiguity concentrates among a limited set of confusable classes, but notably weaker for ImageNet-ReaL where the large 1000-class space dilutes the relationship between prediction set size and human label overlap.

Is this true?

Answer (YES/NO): NO